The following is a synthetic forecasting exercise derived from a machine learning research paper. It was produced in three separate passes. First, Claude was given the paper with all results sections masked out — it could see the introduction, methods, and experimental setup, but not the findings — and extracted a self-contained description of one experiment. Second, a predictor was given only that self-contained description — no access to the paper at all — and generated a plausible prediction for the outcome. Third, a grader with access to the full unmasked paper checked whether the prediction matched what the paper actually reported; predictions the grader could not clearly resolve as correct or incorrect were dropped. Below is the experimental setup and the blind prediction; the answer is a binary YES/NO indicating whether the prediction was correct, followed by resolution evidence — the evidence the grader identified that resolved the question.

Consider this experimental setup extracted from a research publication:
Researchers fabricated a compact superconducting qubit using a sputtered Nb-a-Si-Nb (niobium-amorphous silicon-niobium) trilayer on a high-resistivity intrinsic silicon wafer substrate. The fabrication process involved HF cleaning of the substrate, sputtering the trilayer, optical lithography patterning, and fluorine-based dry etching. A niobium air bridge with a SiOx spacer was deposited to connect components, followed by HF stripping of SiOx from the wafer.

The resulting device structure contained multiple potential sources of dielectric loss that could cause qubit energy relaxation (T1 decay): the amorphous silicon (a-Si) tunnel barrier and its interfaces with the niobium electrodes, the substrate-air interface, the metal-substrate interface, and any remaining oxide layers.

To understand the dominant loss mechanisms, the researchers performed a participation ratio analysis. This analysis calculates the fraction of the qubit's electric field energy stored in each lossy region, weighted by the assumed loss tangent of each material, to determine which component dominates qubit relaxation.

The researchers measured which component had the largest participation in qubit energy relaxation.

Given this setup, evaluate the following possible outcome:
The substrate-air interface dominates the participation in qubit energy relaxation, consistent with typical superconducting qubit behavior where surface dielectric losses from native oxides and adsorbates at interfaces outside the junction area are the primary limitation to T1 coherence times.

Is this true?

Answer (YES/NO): NO